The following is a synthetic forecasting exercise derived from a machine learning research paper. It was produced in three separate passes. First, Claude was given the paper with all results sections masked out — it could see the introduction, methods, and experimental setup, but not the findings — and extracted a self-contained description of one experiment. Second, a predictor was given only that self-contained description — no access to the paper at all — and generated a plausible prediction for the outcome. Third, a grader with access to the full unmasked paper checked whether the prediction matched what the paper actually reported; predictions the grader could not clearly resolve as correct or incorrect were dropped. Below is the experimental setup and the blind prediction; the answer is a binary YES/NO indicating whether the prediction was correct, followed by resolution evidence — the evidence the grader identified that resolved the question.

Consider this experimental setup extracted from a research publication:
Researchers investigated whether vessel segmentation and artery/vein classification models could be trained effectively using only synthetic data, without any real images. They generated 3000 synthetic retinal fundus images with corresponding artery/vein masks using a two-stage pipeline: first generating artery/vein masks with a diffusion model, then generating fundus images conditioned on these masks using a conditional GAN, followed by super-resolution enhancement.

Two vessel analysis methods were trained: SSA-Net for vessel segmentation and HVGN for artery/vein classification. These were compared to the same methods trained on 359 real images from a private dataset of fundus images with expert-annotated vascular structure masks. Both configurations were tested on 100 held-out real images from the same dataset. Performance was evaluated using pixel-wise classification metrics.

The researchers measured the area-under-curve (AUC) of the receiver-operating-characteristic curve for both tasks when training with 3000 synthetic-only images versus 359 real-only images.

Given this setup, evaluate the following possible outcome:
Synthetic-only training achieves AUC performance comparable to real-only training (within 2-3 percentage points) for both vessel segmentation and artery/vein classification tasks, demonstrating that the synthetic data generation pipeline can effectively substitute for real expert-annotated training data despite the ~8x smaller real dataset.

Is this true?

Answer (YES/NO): YES